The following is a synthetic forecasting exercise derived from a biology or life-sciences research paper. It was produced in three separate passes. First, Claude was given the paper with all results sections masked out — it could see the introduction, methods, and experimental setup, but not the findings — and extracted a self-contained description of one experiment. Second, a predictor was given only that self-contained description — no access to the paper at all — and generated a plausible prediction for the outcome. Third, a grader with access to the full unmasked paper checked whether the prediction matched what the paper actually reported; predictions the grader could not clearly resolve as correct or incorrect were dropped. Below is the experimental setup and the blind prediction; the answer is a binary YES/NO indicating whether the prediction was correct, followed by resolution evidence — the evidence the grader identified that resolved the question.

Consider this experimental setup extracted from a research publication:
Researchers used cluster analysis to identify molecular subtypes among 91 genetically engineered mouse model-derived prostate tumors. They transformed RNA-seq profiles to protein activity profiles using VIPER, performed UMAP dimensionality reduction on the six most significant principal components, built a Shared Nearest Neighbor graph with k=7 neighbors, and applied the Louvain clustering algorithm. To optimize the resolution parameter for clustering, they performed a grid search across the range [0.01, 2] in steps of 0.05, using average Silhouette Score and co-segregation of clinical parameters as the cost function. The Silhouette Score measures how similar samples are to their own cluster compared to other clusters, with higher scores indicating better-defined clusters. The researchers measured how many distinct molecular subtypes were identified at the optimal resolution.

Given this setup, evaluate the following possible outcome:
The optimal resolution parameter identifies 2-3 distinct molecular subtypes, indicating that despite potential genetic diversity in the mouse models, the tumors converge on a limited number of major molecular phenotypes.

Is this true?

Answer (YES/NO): NO